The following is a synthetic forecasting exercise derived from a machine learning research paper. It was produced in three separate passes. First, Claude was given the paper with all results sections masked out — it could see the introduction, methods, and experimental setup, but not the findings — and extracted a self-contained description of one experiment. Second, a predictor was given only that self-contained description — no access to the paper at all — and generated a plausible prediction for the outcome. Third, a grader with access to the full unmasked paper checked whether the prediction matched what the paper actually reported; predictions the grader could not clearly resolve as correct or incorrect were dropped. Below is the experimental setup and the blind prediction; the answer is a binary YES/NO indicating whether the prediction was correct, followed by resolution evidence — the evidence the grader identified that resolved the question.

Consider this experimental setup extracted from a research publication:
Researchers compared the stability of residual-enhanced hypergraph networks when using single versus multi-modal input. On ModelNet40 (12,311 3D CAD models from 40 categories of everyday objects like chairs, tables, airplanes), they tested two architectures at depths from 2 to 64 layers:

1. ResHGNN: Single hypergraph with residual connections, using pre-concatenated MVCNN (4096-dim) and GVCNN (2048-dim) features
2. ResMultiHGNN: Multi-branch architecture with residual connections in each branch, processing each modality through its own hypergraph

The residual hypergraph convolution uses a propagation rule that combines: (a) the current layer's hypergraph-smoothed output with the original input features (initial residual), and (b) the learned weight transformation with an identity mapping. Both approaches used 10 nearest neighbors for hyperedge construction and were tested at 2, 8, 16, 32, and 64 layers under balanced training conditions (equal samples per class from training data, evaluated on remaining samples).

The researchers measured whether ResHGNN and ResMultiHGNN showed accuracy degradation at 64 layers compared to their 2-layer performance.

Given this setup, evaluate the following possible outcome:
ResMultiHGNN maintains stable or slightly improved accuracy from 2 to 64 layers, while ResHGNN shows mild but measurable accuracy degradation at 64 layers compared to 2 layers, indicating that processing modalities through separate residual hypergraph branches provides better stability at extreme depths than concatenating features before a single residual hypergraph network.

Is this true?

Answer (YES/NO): NO